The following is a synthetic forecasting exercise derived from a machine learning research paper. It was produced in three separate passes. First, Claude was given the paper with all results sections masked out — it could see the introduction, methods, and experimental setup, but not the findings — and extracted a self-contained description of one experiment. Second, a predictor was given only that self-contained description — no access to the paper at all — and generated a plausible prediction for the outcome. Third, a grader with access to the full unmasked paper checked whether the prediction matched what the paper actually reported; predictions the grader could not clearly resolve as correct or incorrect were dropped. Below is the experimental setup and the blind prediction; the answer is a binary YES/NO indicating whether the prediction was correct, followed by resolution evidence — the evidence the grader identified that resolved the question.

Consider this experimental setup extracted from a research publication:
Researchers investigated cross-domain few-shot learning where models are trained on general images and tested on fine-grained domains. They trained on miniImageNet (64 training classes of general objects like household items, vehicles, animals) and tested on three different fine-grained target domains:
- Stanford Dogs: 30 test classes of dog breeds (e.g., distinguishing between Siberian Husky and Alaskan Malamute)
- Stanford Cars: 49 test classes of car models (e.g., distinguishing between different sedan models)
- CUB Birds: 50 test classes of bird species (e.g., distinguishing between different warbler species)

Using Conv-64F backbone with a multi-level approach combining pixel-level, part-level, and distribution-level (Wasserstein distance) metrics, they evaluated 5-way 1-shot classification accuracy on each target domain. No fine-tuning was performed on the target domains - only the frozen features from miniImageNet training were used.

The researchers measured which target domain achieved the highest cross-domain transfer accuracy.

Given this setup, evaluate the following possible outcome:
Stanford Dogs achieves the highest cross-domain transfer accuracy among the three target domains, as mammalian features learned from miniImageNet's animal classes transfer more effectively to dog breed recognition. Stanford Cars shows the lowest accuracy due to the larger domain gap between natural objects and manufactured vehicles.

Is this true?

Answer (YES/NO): NO